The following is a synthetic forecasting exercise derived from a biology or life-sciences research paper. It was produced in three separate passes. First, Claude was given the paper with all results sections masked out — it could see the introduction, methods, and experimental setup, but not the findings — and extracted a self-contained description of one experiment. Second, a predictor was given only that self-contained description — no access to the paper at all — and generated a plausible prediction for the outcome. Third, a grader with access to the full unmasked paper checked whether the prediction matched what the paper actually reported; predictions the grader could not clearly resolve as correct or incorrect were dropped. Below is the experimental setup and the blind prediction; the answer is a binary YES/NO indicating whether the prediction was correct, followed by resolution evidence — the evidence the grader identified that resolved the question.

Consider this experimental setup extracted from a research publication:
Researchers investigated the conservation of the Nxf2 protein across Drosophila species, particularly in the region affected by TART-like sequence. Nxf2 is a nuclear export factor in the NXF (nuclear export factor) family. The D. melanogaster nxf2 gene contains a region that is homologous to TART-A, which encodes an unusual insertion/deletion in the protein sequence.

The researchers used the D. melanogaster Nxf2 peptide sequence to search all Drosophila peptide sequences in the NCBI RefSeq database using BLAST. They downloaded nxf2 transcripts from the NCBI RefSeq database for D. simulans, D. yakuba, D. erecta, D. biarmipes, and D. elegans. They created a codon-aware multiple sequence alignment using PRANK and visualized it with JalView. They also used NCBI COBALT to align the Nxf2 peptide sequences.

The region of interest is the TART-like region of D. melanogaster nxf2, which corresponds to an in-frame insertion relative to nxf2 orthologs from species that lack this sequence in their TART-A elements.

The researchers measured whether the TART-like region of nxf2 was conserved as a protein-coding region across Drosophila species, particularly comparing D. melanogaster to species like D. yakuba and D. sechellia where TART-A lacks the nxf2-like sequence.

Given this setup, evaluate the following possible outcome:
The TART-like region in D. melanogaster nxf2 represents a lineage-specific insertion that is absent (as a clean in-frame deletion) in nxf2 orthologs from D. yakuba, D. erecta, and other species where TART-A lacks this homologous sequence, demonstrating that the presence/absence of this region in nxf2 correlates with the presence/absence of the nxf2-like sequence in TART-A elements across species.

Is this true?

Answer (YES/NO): NO